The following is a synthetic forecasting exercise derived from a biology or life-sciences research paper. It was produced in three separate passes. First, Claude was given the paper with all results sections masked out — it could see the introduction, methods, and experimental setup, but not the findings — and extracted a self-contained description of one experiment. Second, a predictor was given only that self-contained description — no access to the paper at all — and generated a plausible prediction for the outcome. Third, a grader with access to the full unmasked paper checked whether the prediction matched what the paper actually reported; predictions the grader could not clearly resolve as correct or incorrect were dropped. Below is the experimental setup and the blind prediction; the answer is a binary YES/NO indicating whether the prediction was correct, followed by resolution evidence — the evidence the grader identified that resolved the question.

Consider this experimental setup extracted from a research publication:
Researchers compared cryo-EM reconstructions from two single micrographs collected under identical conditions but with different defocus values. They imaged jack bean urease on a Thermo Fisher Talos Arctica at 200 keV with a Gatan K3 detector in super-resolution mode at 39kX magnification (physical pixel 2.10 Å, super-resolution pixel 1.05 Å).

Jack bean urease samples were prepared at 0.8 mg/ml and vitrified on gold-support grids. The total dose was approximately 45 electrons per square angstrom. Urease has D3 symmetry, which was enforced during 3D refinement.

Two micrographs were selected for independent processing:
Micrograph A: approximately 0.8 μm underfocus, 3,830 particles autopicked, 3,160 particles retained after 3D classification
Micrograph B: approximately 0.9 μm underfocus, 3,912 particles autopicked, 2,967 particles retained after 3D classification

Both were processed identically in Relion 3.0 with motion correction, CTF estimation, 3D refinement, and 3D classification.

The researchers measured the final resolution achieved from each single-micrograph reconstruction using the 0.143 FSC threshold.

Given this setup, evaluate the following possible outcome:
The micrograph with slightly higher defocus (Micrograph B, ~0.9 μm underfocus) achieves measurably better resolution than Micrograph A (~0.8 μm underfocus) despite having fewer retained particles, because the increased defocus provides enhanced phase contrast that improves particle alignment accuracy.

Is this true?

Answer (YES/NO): YES